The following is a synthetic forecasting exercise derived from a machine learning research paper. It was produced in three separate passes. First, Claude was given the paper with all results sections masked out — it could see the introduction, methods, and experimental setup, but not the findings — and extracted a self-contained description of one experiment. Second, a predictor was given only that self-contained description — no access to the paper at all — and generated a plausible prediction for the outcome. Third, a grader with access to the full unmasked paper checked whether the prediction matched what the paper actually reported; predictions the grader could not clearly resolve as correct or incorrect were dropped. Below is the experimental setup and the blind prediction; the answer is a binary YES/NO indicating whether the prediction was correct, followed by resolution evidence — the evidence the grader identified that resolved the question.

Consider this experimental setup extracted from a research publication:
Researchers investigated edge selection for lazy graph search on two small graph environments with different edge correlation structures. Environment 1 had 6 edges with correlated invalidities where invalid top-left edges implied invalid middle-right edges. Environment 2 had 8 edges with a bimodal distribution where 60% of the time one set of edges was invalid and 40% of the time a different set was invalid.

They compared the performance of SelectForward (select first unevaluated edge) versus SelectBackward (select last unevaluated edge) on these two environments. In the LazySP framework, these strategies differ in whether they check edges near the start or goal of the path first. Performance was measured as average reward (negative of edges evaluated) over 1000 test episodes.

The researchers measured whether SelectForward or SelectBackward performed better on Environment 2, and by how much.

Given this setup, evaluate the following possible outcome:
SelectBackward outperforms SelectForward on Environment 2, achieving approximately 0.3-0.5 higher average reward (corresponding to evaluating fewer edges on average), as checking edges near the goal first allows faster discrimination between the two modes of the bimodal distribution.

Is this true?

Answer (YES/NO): NO